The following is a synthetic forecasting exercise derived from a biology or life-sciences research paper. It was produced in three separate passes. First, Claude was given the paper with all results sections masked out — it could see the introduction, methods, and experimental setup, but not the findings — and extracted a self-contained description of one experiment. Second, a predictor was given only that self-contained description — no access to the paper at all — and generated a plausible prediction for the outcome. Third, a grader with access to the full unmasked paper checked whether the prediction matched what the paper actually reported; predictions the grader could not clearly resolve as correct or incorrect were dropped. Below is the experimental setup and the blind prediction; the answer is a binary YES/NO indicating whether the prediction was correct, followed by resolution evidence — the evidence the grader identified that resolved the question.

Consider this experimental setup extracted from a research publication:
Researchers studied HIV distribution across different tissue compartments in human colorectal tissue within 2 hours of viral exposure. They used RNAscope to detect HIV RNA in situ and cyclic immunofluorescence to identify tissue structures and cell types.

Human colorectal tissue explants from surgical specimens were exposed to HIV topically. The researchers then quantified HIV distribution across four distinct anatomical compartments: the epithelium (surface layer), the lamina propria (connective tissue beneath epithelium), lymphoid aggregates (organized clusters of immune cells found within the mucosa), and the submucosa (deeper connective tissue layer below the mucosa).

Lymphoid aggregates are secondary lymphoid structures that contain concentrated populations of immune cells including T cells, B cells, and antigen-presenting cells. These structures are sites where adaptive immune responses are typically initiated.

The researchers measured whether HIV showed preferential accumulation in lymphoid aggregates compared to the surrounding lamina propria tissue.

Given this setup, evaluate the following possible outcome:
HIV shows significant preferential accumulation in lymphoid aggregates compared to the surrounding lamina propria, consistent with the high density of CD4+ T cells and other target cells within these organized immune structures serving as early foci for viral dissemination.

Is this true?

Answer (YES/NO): YES